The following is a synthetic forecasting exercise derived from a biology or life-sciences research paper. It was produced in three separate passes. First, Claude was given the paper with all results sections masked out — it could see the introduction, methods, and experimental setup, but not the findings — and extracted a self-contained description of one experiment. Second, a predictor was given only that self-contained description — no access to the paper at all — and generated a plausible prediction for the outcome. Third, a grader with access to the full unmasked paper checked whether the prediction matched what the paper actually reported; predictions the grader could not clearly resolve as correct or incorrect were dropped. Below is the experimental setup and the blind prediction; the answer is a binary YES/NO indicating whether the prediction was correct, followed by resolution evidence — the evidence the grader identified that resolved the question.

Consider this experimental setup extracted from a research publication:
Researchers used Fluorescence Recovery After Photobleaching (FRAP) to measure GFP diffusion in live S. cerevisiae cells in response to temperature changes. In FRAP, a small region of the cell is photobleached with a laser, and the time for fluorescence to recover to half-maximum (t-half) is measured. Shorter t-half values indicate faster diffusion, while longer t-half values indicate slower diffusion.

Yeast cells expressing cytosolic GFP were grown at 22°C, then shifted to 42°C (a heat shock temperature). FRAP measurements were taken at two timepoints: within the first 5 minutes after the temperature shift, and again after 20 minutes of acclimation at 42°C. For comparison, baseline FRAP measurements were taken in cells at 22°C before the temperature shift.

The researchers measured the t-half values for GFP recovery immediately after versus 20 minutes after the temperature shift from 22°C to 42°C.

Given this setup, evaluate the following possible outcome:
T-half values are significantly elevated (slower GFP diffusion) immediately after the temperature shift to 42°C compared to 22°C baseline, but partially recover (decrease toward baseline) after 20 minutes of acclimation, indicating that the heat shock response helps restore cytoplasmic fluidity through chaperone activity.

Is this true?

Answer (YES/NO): NO